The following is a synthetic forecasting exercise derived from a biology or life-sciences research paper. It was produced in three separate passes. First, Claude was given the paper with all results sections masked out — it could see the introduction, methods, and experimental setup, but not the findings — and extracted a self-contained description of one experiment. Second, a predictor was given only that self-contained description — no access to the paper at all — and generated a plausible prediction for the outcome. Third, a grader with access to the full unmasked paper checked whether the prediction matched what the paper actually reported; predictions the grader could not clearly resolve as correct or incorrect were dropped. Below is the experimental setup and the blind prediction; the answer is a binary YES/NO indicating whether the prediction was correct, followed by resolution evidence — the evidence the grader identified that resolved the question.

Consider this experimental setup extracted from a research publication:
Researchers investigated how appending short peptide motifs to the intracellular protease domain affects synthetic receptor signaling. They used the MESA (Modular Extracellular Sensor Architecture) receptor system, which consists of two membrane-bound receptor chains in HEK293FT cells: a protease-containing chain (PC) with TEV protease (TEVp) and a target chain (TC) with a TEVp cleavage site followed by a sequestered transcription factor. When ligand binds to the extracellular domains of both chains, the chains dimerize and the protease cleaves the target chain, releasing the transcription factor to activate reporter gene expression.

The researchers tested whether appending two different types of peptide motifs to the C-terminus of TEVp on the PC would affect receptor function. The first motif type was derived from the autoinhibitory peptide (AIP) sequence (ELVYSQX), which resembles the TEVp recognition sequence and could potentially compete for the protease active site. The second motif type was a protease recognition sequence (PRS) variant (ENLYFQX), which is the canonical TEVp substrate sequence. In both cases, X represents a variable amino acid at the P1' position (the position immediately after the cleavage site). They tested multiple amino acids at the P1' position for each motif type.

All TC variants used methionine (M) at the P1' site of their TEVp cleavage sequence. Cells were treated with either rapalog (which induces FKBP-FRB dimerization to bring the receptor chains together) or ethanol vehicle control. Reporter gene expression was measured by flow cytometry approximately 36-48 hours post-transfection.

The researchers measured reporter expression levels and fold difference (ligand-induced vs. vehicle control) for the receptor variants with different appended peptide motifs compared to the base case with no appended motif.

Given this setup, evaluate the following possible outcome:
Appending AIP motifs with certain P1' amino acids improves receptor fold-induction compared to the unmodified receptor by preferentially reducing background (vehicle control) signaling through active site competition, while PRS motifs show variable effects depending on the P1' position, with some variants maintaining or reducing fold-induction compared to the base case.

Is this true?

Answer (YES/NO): NO